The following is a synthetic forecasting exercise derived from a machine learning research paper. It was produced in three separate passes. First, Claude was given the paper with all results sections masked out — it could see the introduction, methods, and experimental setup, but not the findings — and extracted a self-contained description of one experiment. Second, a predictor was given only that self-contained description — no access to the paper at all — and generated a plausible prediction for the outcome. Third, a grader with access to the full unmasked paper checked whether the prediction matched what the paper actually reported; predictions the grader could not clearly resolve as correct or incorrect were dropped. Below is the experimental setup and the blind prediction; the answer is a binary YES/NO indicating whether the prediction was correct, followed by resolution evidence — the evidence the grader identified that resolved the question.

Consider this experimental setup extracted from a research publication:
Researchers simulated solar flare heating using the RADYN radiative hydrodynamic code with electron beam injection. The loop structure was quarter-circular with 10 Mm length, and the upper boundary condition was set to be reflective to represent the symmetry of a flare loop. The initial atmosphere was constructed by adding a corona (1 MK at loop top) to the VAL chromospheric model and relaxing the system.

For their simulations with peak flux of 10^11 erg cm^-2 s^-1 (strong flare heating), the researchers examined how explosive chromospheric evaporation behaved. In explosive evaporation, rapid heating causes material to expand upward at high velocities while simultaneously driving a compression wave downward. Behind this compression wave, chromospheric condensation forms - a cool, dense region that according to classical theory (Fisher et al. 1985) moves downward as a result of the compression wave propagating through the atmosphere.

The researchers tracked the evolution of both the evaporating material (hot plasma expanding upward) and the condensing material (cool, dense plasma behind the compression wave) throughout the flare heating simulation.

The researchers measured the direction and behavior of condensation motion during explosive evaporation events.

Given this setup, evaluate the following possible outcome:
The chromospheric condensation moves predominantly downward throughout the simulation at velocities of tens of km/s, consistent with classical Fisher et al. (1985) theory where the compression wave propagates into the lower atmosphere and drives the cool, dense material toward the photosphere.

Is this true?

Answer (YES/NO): NO